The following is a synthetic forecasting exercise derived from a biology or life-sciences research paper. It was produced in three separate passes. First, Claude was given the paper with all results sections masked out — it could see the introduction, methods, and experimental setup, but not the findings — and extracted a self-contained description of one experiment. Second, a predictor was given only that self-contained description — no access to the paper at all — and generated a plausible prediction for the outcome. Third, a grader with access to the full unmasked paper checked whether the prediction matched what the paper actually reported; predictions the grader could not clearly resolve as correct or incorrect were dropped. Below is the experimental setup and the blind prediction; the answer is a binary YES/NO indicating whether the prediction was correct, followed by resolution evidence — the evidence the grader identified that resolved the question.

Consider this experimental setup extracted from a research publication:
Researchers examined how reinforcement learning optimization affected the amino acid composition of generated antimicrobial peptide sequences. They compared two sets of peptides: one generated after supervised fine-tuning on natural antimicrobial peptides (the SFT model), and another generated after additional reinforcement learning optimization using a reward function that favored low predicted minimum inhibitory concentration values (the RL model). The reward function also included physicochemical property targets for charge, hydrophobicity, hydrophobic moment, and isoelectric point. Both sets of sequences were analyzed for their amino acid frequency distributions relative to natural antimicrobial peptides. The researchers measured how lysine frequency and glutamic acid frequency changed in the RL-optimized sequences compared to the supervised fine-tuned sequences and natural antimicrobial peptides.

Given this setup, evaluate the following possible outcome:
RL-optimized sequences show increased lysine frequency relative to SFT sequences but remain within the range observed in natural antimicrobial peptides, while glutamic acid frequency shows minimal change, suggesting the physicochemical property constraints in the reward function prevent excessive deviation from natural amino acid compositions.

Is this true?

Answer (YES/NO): NO